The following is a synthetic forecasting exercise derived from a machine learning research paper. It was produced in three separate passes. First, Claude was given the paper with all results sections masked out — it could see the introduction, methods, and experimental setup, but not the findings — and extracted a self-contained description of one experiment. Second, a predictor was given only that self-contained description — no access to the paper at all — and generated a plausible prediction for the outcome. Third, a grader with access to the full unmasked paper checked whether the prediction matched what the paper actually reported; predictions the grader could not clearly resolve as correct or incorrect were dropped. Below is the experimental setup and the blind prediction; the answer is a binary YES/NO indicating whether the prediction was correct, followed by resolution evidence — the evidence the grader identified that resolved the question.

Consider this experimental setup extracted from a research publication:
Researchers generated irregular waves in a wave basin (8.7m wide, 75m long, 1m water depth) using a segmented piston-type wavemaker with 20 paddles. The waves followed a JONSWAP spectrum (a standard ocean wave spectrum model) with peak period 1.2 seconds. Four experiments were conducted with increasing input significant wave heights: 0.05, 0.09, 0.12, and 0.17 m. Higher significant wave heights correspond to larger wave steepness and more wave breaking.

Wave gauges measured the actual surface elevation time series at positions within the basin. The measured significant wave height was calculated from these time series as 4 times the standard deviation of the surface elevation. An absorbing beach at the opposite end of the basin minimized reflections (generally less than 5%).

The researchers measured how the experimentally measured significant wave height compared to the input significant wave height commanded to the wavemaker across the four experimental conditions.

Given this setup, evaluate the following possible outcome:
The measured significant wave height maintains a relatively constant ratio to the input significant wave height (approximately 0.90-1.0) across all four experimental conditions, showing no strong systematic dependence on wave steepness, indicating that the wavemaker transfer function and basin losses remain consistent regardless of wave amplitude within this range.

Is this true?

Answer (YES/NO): NO